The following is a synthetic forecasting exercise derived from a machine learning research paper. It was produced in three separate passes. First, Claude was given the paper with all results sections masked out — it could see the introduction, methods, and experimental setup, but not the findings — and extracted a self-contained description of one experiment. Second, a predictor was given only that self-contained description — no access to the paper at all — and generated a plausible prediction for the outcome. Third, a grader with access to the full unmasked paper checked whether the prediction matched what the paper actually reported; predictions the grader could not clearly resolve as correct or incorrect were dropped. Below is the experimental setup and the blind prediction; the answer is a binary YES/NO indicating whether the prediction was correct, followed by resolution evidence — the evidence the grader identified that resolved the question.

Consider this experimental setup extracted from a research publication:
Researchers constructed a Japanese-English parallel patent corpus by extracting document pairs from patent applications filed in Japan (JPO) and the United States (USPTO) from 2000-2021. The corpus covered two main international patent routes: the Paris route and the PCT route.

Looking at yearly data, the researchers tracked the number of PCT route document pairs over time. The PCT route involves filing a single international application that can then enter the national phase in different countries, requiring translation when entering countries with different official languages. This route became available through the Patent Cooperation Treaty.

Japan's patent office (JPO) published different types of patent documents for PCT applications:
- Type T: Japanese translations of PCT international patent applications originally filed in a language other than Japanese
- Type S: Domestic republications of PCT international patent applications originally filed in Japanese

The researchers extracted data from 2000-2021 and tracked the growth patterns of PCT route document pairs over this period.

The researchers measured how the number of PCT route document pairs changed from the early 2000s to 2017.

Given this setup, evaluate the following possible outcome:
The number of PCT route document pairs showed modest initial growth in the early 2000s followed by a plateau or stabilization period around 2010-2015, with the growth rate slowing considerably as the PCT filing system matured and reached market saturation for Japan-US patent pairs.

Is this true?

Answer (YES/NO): NO